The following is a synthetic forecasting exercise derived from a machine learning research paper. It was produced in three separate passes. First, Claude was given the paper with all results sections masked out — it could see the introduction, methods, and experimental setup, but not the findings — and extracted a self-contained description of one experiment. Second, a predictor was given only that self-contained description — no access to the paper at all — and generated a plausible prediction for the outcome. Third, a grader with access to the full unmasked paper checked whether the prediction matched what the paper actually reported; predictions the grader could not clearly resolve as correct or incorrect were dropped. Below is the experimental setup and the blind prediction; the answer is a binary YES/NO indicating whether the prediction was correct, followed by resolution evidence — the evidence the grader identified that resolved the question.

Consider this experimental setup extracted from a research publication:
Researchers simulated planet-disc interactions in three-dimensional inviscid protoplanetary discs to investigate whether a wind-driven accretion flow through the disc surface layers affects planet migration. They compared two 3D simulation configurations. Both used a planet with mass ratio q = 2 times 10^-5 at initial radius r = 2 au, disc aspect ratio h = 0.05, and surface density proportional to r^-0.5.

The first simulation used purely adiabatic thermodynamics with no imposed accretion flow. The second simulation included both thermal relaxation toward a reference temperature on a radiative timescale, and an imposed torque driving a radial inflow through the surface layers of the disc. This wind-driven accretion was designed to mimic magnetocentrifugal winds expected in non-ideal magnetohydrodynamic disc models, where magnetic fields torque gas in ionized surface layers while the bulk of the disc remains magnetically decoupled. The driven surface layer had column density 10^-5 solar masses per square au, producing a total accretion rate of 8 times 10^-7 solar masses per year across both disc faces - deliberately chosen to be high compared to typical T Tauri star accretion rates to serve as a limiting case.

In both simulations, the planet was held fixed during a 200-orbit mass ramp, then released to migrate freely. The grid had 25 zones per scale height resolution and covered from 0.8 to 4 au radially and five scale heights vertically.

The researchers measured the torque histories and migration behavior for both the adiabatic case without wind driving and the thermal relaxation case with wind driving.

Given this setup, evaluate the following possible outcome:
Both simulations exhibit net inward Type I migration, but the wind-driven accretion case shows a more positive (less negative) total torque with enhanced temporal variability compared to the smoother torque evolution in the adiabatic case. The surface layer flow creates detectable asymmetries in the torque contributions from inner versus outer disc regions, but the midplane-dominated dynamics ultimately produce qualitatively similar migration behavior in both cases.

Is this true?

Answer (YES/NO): NO